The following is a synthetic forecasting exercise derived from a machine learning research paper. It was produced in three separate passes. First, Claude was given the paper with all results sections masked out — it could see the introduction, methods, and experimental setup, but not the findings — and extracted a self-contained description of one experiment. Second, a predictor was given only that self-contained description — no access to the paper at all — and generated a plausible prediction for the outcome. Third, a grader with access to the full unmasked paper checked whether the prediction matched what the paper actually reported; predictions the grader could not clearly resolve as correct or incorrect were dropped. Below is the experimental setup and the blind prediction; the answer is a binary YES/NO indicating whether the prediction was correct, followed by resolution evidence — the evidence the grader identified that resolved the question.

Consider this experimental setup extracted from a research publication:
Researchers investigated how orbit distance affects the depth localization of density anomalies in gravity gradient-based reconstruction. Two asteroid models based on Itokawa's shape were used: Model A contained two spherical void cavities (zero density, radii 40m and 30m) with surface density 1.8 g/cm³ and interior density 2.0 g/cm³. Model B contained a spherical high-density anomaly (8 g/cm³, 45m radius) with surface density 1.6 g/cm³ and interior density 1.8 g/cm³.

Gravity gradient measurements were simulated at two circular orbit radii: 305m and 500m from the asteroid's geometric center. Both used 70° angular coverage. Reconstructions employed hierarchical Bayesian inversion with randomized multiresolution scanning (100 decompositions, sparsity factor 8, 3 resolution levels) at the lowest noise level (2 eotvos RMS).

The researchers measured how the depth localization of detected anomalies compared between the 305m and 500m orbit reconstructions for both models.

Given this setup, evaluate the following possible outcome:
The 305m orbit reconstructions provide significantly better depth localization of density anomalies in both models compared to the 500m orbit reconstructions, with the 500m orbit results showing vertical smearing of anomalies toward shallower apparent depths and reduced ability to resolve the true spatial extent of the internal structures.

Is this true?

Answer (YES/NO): YES